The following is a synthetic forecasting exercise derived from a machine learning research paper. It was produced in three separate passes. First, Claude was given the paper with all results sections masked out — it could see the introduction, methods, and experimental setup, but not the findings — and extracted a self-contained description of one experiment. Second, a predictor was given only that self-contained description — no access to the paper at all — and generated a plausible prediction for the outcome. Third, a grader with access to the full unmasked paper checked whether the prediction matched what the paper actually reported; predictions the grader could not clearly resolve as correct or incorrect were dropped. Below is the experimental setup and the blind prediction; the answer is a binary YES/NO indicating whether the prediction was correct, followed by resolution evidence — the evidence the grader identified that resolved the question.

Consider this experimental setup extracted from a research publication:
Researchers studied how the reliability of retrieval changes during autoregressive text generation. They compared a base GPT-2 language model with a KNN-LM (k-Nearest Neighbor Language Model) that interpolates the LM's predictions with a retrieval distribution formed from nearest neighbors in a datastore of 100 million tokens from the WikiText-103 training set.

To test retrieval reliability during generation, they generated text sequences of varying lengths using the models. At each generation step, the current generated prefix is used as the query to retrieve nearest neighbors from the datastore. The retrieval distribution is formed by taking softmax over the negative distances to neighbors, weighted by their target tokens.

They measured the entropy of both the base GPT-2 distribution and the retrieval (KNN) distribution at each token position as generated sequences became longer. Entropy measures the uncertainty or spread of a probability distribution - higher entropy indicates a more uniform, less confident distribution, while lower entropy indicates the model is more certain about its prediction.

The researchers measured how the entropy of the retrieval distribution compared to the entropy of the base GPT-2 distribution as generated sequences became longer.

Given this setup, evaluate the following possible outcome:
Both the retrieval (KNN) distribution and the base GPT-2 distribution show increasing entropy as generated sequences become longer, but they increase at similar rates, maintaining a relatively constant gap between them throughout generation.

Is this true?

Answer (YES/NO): NO